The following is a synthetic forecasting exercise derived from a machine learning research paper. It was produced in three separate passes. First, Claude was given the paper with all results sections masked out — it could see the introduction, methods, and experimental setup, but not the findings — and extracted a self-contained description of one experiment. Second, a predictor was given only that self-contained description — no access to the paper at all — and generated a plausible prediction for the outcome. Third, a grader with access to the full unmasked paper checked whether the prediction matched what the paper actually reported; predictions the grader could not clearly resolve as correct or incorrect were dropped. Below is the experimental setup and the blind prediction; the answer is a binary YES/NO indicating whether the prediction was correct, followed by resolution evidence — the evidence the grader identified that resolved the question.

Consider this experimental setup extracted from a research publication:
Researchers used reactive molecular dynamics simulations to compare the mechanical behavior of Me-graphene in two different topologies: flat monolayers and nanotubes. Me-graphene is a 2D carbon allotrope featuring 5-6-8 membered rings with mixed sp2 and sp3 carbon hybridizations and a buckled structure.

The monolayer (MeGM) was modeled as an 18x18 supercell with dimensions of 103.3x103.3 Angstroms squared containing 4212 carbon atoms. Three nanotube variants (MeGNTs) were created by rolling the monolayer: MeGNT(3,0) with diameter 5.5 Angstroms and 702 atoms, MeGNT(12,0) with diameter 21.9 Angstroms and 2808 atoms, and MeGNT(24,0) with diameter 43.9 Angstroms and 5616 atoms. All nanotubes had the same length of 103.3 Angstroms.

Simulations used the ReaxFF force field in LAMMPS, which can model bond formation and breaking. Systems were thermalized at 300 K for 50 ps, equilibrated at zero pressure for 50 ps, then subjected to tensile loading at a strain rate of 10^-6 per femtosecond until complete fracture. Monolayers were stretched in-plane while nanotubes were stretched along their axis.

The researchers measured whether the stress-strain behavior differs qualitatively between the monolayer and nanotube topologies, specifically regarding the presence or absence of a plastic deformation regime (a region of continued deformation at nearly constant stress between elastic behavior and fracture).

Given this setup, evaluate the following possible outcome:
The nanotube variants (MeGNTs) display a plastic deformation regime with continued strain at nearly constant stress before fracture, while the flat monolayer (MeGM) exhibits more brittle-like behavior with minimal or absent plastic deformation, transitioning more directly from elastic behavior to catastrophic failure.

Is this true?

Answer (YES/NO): YES